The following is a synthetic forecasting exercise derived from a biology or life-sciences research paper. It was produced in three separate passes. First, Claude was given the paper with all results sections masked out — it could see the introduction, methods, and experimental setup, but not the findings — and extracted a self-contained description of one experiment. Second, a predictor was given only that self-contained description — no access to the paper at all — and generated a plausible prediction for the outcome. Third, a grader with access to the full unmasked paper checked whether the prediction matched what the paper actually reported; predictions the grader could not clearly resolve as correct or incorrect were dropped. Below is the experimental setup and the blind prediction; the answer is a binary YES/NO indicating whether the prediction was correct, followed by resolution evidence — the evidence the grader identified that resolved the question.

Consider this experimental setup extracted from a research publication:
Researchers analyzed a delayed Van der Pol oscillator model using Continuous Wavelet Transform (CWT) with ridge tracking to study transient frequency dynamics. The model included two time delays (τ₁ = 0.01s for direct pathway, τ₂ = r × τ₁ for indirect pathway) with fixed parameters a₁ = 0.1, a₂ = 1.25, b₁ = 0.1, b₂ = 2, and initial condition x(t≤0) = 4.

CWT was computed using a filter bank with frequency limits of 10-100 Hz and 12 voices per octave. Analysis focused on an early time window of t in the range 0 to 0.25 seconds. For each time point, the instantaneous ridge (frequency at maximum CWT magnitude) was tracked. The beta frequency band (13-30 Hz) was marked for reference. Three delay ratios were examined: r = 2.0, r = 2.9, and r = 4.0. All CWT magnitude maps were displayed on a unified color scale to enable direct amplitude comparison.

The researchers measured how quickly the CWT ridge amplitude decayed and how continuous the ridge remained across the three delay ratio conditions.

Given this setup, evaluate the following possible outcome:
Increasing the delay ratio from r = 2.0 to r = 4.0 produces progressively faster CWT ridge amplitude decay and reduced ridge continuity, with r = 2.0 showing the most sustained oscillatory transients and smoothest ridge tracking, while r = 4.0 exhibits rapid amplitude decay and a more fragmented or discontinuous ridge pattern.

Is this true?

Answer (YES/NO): NO